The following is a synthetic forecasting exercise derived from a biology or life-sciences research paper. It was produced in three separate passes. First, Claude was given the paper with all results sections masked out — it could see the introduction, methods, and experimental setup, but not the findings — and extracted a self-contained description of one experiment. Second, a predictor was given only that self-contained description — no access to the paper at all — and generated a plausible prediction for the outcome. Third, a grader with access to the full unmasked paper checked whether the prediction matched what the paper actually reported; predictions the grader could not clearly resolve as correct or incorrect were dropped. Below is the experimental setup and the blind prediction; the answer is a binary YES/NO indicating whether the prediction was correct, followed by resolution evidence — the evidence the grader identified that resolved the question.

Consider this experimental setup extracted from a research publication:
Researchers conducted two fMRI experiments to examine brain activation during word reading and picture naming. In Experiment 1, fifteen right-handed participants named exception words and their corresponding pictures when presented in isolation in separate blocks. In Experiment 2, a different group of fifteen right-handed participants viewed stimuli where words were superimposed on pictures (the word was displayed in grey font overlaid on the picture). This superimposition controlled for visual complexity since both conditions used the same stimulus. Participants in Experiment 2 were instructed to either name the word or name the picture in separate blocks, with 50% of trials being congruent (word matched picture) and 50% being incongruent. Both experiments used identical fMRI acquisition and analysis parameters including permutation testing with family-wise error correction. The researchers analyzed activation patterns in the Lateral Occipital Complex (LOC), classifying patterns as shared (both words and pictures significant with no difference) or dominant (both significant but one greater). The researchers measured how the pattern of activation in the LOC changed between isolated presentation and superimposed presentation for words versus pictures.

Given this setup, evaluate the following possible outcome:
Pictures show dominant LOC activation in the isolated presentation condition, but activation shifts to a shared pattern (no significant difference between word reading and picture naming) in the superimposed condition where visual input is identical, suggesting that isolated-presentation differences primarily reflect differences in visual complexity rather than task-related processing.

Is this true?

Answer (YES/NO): NO